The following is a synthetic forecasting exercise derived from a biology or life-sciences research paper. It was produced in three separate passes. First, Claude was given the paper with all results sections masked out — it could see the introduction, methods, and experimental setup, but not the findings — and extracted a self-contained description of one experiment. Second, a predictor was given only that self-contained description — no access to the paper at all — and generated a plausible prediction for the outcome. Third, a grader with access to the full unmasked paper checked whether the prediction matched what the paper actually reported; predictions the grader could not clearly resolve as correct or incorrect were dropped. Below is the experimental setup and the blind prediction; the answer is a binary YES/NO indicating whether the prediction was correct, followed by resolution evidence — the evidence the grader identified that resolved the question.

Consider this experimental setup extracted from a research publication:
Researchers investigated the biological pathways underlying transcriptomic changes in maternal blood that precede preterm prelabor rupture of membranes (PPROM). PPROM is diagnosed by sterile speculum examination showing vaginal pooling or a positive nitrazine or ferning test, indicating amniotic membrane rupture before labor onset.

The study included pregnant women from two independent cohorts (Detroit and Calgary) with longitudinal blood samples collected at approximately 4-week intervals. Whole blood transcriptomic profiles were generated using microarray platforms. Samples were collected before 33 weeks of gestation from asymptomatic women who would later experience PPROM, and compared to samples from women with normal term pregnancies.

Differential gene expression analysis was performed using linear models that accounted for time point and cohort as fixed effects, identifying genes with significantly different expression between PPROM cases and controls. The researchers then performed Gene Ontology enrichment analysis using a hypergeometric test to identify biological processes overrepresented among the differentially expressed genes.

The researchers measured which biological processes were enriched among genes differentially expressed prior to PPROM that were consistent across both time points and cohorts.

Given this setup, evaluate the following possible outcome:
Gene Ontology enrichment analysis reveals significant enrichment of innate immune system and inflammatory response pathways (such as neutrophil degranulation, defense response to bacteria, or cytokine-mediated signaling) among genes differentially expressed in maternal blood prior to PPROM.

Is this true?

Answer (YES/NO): NO